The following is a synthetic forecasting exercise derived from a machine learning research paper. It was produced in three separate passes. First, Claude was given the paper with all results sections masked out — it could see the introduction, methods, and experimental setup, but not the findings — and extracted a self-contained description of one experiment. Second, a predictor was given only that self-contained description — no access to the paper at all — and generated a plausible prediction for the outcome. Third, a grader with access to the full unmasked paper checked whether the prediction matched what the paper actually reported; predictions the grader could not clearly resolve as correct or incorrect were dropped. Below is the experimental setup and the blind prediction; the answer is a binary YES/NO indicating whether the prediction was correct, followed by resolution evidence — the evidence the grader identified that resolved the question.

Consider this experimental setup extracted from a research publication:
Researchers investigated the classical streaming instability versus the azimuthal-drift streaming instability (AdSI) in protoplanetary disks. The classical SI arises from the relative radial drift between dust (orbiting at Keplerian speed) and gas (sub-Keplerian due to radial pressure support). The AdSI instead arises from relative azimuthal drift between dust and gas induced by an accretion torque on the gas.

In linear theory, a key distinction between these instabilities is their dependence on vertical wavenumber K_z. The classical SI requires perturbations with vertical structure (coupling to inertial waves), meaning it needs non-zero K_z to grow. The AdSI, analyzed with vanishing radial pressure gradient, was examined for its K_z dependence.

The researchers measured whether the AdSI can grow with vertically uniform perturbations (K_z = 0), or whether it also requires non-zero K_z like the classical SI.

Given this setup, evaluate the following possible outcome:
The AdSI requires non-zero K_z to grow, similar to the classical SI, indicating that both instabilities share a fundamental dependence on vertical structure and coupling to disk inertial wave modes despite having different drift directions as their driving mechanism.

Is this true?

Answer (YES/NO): NO